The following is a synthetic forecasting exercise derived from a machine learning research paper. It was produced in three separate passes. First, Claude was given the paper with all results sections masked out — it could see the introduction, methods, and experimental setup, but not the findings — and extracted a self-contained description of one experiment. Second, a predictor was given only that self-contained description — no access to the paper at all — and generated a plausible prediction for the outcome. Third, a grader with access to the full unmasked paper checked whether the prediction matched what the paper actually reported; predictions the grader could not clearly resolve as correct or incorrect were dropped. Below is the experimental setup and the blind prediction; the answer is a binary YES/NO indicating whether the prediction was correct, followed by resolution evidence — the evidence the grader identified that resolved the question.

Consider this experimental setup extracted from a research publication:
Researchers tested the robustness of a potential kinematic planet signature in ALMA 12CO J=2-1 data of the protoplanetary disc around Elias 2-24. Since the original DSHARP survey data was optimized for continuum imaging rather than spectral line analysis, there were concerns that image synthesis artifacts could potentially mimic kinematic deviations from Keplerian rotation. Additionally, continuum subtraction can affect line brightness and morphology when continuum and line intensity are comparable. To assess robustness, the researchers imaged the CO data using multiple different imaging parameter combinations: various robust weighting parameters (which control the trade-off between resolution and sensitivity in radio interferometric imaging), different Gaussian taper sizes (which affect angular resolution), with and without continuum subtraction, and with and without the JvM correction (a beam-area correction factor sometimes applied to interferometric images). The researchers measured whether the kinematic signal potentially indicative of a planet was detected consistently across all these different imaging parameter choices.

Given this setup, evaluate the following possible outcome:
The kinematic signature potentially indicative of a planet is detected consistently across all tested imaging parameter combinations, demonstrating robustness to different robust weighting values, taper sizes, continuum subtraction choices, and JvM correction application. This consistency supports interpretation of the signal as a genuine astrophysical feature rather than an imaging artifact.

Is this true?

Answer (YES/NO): YES